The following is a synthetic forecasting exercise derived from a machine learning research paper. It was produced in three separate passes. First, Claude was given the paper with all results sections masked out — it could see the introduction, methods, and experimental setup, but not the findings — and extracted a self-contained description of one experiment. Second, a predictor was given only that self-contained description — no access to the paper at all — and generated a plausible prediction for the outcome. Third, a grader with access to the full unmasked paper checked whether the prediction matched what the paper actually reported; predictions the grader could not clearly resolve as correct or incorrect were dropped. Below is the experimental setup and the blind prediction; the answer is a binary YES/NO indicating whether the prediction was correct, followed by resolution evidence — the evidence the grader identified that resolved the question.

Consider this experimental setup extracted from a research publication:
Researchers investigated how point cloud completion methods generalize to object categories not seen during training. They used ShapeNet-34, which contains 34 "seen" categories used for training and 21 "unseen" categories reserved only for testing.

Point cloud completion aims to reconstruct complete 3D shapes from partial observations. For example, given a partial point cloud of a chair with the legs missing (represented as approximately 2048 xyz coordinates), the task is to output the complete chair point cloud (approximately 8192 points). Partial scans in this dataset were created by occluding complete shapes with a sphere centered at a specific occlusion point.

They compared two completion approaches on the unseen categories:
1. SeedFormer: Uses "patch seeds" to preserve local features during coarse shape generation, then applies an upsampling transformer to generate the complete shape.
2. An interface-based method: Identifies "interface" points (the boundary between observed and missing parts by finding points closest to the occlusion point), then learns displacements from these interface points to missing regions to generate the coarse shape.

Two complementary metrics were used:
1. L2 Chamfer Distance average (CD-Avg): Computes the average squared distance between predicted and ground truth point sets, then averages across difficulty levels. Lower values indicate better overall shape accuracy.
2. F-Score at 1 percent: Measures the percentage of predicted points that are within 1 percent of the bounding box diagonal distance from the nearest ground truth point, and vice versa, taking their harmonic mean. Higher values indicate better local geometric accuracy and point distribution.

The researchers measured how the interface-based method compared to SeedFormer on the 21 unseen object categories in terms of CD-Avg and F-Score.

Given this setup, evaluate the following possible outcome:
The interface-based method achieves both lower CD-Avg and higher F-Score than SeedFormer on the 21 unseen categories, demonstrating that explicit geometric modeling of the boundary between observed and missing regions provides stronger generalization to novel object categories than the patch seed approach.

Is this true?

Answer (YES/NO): NO